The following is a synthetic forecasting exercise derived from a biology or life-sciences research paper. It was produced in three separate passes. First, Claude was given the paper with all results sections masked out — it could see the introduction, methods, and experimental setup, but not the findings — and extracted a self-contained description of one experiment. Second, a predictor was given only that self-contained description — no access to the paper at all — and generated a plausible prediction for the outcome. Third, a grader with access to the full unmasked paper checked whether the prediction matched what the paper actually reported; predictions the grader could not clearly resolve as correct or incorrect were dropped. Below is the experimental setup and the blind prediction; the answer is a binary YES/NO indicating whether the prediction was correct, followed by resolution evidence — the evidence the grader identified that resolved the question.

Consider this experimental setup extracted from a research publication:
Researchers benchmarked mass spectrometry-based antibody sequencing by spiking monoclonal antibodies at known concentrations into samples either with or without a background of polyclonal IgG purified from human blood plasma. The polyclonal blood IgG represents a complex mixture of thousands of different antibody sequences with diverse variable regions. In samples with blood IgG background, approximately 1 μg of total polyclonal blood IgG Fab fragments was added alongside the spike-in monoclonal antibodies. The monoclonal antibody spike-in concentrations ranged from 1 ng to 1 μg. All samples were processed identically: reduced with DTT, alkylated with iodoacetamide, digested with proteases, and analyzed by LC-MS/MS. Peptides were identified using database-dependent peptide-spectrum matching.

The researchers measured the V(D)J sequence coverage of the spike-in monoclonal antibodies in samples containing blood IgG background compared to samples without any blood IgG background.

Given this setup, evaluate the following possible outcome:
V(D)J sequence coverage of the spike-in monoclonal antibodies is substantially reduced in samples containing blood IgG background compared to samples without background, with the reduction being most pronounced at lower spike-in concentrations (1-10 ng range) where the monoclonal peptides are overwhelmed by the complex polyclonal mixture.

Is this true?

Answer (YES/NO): NO